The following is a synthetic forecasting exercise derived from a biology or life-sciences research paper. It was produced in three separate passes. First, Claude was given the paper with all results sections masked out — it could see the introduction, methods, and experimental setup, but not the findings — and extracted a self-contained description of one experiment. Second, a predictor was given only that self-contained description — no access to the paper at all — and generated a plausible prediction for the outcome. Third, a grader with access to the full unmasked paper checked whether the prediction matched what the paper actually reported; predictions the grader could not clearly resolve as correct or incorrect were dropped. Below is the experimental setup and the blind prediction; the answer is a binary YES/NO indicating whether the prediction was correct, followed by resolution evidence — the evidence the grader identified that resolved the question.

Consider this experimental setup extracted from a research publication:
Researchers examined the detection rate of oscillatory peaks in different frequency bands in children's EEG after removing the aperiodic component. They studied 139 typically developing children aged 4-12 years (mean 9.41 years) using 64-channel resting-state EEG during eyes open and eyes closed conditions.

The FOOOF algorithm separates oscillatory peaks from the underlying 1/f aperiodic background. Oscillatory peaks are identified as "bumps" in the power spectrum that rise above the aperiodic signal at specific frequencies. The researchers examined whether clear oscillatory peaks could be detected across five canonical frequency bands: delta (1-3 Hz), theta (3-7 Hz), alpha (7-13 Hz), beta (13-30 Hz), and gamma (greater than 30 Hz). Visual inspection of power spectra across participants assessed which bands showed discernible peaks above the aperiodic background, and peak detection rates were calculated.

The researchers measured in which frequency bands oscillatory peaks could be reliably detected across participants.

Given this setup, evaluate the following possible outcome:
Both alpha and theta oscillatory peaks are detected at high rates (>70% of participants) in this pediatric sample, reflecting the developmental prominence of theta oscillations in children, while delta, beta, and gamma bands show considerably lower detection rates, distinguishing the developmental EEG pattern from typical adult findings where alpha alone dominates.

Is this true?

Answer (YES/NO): NO